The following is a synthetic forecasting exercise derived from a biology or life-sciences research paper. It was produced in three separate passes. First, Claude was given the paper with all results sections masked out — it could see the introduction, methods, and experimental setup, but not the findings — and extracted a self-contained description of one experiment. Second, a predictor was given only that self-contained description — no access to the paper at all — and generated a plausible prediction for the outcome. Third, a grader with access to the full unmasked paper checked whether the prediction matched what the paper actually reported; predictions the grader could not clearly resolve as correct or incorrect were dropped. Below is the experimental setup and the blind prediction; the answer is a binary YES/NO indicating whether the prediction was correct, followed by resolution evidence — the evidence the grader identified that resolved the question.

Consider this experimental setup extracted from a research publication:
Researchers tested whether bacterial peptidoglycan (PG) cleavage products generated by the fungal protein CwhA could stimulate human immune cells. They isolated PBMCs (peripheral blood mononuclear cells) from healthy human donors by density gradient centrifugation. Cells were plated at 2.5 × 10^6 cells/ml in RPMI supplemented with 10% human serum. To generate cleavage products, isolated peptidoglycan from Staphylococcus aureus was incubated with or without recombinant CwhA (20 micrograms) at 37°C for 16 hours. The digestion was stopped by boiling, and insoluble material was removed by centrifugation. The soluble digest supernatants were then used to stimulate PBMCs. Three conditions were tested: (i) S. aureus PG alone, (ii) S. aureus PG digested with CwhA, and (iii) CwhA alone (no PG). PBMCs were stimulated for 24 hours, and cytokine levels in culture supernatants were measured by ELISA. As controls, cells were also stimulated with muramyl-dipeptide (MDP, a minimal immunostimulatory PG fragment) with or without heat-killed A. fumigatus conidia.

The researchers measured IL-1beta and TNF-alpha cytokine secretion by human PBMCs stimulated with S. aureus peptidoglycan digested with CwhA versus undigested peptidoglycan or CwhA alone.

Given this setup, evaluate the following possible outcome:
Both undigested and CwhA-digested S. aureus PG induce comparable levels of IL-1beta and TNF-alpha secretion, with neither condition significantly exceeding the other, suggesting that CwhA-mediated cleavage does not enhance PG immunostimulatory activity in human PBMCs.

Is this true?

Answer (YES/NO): NO